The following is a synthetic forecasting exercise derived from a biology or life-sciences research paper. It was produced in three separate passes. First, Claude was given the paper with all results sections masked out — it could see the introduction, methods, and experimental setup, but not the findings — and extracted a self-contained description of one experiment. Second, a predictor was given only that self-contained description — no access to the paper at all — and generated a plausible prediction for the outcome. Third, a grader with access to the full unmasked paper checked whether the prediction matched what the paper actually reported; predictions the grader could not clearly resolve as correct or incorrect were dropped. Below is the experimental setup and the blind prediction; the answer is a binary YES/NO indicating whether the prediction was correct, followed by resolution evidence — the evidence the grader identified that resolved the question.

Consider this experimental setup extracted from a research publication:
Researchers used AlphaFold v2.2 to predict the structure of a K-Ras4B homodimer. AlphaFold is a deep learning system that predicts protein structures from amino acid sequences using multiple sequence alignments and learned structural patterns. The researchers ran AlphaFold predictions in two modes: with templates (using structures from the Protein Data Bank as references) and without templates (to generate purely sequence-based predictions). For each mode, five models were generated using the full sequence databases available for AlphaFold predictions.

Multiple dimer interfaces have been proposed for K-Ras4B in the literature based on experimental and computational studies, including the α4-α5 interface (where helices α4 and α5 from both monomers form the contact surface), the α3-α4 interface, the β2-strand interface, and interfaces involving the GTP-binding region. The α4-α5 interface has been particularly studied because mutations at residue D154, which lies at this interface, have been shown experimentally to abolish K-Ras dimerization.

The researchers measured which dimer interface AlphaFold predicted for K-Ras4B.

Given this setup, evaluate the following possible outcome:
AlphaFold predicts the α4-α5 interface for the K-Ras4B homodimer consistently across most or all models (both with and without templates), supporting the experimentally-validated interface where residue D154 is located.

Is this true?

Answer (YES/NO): NO